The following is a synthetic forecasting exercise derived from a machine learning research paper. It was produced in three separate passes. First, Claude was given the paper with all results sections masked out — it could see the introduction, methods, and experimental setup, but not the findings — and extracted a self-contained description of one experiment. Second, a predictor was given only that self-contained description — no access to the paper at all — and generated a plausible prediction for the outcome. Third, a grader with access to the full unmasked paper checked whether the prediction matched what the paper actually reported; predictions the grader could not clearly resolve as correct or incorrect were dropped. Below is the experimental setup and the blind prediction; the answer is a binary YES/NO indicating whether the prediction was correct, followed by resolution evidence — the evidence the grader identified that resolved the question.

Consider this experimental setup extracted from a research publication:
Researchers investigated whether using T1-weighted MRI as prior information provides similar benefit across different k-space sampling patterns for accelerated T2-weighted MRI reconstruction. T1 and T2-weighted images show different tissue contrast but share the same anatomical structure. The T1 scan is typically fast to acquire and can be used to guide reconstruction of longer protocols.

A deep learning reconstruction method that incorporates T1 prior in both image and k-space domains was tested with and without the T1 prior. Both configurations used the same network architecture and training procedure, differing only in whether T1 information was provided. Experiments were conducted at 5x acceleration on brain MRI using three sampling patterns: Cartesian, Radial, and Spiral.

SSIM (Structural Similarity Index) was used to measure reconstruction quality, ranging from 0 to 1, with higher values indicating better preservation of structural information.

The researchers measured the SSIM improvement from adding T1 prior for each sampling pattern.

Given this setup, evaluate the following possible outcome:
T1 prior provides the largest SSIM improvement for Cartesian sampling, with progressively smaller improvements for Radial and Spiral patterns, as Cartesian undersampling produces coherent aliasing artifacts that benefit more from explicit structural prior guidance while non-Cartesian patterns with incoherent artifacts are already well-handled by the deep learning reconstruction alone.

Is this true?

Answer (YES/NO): YES